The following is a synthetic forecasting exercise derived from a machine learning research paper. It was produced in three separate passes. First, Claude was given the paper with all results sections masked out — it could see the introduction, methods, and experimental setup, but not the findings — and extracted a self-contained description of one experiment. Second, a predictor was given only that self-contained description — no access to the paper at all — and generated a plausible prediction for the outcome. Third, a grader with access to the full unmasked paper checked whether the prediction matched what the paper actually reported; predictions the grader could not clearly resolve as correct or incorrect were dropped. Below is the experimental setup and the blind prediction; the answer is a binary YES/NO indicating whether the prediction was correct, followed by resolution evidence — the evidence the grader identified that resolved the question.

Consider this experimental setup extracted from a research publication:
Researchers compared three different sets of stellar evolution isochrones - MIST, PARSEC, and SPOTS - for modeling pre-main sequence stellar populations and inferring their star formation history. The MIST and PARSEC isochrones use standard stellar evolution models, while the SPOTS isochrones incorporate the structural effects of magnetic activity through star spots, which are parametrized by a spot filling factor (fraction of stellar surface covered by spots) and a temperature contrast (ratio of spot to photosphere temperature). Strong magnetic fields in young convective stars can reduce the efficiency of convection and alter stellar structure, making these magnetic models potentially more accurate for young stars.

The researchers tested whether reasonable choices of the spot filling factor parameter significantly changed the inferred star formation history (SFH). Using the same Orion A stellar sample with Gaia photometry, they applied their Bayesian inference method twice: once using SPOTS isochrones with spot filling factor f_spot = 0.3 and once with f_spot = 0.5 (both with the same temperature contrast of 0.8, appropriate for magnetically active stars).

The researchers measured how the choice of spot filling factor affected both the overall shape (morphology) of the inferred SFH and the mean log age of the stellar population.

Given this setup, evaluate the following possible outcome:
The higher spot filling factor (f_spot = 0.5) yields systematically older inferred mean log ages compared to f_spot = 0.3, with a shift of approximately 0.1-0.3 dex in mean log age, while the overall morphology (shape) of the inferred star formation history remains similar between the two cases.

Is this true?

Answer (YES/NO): NO